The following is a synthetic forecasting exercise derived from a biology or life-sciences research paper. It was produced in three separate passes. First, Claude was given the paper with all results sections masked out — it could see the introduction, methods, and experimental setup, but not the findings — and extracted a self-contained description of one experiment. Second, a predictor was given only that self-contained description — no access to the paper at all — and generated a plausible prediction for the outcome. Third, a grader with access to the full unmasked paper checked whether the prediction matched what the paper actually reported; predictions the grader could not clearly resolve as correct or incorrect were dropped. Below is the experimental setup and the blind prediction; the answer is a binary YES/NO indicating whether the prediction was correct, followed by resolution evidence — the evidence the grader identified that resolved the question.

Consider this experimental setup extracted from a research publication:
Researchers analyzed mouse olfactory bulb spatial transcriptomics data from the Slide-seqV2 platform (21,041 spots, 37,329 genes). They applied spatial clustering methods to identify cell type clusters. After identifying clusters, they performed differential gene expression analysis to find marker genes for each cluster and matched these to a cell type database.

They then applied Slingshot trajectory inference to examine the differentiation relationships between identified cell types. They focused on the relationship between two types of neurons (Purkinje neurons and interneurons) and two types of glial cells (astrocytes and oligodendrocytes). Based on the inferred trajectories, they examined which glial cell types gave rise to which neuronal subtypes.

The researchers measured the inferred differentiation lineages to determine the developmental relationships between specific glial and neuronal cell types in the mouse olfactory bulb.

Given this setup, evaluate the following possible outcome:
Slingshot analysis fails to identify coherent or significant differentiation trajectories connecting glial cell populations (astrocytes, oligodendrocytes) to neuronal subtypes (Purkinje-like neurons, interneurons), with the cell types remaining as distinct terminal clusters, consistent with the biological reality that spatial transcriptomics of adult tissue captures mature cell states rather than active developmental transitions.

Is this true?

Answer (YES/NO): NO